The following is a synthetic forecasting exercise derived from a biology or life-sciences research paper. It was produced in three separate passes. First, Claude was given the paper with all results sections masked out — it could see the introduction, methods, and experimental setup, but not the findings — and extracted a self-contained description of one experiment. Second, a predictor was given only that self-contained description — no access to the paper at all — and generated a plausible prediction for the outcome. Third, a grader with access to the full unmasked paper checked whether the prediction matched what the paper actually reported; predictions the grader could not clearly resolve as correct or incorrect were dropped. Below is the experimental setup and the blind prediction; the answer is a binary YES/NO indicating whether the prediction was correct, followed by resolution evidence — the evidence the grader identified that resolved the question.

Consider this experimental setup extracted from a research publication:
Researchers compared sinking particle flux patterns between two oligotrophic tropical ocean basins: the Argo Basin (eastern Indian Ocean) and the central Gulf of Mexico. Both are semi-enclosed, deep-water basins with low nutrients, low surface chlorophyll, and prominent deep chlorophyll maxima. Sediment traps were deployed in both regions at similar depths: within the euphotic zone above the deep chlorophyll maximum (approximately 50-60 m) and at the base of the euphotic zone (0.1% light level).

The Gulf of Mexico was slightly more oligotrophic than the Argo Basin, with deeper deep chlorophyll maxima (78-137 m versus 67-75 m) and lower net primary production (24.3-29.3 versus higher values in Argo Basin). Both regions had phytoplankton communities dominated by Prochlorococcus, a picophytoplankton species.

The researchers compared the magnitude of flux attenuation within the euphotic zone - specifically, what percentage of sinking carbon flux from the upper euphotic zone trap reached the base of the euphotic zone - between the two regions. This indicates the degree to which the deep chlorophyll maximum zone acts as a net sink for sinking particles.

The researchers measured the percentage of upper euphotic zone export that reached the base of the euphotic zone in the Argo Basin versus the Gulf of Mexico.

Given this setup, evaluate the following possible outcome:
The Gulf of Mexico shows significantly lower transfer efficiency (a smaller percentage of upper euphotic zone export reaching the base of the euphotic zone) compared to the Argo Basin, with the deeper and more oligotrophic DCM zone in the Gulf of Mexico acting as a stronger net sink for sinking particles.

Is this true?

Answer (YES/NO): YES